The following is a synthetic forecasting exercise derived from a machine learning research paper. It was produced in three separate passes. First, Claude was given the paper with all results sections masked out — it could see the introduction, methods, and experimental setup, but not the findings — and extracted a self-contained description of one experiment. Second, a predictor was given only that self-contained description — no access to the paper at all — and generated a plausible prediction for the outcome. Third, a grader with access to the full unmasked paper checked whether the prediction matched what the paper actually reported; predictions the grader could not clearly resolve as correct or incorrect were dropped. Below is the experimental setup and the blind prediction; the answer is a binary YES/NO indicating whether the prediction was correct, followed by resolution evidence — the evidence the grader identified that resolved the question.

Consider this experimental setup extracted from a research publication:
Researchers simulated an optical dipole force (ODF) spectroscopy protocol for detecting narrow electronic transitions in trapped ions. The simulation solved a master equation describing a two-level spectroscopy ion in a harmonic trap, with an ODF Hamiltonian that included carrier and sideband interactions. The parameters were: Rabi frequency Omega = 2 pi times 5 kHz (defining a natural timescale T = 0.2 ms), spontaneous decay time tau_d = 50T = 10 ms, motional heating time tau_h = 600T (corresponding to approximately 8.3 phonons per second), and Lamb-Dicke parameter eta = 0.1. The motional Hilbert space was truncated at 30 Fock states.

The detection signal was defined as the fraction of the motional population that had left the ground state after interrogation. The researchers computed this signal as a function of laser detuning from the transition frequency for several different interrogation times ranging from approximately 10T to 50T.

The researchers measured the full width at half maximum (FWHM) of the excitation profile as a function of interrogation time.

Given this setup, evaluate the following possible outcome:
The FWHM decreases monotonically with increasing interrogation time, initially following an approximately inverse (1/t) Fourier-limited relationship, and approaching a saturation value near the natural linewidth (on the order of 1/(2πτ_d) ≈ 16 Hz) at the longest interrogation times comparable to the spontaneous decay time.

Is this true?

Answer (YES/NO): NO